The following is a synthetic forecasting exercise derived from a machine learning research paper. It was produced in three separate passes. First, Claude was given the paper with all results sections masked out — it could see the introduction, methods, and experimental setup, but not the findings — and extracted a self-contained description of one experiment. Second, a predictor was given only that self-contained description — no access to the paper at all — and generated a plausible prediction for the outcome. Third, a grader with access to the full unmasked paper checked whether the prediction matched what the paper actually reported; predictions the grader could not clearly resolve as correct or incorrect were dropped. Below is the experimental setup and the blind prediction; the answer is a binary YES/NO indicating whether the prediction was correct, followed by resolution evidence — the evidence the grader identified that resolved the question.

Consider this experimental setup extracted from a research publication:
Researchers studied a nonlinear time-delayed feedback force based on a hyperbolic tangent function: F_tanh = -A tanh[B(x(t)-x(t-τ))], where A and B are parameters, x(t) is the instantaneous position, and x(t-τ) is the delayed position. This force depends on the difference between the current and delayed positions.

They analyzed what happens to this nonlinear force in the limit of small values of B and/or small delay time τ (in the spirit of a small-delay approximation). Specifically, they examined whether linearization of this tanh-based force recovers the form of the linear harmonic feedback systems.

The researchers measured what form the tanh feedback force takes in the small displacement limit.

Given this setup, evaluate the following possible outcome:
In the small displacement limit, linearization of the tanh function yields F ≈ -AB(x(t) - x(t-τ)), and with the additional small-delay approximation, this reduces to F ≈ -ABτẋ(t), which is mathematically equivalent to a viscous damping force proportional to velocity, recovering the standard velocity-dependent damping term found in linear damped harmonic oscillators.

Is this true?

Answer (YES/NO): NO